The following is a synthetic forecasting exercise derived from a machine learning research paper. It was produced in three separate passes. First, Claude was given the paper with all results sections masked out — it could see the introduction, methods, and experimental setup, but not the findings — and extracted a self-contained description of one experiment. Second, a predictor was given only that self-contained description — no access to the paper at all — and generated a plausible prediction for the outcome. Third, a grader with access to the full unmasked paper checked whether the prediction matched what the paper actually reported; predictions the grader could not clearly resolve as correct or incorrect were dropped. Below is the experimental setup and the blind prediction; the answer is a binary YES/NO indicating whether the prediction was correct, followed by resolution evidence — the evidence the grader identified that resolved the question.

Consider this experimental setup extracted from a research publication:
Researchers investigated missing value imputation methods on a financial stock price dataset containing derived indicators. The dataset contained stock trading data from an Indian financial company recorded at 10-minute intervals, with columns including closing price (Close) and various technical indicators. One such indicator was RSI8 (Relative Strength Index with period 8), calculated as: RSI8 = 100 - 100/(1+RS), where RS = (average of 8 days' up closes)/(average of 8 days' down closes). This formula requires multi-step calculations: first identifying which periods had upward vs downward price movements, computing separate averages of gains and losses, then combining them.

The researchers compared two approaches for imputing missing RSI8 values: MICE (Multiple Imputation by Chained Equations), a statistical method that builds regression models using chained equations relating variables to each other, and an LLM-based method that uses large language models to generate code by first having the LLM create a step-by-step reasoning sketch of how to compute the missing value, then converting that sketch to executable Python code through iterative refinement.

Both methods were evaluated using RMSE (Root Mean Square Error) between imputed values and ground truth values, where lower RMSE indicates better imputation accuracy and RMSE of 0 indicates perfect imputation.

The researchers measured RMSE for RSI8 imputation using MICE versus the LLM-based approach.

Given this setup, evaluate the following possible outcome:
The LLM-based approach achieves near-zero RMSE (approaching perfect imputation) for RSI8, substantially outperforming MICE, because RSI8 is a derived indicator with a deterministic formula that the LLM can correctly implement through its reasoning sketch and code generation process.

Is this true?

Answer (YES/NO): NO